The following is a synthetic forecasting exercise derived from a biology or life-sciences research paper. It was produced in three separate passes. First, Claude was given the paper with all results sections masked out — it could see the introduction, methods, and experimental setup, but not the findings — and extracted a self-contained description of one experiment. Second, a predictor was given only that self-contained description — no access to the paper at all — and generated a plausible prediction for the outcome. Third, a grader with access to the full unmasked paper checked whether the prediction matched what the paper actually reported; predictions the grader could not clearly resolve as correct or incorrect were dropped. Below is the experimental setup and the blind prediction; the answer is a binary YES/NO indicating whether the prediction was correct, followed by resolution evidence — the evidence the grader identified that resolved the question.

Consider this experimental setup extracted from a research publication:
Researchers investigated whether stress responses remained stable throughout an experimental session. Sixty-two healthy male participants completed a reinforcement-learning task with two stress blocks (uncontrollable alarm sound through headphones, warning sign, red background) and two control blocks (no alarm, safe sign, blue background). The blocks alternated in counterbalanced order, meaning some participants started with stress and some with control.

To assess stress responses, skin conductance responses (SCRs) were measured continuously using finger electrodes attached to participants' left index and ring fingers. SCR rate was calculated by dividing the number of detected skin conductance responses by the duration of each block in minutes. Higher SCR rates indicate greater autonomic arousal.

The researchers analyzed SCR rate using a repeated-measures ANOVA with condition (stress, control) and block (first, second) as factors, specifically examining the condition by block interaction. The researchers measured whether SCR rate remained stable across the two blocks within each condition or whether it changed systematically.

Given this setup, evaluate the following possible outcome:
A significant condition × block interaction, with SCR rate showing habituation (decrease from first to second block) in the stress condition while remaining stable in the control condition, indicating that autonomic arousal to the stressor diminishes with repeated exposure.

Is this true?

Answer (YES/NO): NO